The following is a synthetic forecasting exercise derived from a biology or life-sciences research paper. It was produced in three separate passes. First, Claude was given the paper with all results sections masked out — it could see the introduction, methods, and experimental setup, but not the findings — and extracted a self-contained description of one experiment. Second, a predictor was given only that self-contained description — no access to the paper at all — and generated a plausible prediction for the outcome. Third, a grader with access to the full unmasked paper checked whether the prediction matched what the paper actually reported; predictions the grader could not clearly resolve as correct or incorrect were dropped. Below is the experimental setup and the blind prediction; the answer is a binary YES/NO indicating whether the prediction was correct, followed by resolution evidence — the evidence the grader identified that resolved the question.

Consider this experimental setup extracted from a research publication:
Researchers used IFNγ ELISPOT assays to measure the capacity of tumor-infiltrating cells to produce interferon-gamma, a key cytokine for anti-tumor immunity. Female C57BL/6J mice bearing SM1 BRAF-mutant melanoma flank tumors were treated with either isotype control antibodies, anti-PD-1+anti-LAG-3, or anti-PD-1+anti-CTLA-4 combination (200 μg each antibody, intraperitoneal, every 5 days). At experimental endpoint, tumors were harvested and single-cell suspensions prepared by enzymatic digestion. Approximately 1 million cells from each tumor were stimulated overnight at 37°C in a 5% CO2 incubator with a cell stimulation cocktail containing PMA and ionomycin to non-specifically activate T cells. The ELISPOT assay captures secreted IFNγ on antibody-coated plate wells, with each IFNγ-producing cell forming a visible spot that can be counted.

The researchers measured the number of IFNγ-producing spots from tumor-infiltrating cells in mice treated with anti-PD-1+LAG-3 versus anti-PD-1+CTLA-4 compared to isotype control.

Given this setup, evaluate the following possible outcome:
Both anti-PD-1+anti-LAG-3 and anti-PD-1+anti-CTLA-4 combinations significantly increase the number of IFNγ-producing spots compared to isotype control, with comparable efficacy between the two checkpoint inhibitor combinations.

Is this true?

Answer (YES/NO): NO